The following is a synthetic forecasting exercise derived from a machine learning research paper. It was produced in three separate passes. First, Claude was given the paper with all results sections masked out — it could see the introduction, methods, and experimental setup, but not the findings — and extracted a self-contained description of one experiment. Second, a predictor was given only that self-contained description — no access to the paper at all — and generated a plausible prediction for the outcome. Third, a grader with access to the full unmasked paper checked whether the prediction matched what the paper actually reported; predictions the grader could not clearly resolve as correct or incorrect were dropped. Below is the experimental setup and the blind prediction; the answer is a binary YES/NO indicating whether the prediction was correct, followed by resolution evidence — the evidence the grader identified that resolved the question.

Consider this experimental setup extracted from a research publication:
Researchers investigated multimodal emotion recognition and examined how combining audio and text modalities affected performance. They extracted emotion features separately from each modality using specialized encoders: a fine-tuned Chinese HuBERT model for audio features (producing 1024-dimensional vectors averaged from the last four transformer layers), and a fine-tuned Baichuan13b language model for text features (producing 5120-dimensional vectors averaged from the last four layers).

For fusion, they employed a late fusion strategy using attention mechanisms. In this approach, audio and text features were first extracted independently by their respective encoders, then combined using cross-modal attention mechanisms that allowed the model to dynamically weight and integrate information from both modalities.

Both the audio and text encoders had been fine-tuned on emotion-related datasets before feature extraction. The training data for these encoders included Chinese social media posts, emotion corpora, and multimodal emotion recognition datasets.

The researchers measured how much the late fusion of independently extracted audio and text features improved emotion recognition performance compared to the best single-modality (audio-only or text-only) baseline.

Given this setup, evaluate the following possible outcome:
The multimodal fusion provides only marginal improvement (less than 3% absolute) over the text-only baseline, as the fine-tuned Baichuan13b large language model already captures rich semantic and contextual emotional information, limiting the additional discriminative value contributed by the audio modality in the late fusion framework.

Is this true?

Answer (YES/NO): NO